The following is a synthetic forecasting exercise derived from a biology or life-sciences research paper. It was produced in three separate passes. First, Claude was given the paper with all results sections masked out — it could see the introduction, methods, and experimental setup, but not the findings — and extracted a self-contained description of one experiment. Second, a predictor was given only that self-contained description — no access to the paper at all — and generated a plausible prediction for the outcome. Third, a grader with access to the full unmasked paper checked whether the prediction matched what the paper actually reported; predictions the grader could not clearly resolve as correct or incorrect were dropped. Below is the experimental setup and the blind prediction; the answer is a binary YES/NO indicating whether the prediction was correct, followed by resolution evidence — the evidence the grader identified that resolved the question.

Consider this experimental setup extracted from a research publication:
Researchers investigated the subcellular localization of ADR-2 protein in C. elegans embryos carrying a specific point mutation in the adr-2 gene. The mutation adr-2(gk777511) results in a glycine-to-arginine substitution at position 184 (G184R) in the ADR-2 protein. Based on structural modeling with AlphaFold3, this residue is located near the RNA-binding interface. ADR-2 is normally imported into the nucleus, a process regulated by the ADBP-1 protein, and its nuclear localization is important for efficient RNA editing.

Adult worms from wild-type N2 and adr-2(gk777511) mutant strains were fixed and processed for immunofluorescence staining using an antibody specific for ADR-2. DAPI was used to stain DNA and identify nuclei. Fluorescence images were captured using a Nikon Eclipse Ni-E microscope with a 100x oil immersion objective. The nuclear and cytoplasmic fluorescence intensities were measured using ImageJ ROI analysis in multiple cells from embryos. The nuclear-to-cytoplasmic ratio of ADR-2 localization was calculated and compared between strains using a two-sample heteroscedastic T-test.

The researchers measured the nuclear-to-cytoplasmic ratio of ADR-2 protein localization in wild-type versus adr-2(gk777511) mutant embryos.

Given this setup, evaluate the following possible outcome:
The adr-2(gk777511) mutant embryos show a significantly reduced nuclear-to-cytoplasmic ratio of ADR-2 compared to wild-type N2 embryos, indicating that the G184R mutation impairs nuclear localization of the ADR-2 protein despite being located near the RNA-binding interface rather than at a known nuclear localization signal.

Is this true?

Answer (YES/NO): YES